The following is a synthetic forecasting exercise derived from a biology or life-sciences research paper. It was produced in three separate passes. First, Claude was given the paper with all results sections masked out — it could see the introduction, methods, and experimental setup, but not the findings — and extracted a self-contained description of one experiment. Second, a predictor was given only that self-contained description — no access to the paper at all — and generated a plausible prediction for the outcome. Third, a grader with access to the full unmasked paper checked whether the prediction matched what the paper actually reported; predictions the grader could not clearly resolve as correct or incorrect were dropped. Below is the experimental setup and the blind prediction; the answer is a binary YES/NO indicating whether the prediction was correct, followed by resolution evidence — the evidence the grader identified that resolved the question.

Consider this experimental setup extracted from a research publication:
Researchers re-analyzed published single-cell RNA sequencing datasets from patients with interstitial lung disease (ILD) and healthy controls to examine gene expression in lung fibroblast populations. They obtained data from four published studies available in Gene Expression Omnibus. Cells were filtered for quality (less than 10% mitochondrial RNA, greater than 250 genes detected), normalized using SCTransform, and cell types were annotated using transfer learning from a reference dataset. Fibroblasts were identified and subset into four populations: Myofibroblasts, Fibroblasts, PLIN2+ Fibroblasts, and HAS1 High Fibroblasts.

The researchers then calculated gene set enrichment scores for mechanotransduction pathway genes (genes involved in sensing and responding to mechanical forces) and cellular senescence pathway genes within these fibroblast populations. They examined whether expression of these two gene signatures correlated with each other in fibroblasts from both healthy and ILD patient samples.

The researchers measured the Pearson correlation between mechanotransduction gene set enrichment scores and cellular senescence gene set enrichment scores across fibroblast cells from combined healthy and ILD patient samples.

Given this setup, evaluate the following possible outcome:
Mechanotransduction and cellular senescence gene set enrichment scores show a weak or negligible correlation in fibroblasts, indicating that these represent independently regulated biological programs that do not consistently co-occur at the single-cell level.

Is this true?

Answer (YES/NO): NO